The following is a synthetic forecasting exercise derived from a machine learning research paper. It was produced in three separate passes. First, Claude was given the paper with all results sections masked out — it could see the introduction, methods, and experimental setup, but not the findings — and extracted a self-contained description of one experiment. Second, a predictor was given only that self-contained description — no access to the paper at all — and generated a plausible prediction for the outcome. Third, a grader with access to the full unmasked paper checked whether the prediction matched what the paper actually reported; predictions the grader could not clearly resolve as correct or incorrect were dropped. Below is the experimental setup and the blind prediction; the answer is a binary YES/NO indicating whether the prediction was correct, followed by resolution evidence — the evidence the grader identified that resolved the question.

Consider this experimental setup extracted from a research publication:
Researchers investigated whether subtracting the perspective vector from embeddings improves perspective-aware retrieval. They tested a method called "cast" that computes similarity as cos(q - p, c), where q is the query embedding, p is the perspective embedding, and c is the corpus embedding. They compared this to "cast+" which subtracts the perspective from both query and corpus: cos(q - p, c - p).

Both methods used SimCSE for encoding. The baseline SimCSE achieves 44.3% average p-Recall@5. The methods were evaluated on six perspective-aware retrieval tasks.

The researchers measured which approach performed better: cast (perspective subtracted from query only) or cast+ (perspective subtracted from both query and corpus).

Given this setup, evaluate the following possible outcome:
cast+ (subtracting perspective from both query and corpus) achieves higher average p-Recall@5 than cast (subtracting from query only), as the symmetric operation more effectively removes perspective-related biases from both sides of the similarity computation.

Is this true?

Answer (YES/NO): YES